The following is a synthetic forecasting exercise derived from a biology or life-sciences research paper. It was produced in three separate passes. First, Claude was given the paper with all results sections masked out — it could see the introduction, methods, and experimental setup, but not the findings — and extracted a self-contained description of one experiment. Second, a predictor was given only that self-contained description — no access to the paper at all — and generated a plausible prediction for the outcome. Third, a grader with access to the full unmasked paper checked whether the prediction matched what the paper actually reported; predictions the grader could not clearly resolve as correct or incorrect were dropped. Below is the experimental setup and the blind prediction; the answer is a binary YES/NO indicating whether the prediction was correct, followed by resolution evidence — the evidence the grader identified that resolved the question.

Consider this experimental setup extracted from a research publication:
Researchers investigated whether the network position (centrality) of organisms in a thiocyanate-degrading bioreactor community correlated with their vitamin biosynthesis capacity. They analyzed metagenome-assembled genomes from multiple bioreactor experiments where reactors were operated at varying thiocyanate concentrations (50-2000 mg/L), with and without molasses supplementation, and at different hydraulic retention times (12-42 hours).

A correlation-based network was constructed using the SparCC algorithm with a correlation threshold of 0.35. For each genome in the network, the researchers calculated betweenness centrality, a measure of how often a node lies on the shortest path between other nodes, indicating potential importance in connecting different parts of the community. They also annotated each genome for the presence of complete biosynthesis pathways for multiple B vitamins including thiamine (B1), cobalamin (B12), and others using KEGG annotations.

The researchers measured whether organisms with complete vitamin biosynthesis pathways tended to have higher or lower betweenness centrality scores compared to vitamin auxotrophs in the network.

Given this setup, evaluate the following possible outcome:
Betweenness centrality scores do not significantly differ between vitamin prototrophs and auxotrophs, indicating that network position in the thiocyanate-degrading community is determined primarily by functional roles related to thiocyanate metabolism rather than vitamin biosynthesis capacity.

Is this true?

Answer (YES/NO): NO